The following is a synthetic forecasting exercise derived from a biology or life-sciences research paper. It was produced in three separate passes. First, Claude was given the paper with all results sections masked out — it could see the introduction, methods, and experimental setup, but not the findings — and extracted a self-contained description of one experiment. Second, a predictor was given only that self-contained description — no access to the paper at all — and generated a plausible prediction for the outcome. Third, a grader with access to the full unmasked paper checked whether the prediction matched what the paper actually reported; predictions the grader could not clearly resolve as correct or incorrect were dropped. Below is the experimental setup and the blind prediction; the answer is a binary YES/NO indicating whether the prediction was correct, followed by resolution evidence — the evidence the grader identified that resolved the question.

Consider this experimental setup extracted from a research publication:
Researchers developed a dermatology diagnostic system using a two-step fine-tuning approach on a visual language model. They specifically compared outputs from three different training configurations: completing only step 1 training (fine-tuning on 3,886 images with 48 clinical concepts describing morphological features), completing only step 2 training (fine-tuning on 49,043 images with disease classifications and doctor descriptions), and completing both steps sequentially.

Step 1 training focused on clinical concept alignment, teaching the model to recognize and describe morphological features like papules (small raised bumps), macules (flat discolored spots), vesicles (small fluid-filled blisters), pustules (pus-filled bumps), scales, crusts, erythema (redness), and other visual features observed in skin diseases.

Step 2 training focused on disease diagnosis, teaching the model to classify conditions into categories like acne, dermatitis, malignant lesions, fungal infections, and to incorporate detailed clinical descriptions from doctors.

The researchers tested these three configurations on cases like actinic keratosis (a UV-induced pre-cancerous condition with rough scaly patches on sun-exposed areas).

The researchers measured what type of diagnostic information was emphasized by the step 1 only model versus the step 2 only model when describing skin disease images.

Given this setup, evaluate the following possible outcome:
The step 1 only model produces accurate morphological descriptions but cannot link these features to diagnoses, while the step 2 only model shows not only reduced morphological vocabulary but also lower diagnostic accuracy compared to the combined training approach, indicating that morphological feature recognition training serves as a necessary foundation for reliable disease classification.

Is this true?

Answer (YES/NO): NO